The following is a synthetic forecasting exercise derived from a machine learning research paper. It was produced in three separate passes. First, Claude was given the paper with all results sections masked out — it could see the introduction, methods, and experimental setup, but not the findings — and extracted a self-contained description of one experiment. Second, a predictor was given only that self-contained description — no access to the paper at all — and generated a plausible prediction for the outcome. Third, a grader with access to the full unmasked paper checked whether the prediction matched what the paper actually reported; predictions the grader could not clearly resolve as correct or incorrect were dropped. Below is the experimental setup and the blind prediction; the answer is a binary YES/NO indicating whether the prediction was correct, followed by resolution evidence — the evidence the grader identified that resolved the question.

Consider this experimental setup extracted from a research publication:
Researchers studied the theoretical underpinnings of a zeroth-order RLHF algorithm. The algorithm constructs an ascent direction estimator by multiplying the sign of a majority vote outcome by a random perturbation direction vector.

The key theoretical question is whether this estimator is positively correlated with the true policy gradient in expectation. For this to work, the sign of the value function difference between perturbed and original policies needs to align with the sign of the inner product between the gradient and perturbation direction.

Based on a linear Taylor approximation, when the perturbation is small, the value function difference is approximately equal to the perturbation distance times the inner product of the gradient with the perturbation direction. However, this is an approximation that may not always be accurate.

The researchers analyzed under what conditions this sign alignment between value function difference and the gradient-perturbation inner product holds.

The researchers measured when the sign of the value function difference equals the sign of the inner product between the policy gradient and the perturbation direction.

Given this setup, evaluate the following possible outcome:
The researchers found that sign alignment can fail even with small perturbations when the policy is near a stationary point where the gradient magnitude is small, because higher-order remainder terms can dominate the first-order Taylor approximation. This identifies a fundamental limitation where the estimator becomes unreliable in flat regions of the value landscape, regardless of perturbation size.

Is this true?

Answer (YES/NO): YES